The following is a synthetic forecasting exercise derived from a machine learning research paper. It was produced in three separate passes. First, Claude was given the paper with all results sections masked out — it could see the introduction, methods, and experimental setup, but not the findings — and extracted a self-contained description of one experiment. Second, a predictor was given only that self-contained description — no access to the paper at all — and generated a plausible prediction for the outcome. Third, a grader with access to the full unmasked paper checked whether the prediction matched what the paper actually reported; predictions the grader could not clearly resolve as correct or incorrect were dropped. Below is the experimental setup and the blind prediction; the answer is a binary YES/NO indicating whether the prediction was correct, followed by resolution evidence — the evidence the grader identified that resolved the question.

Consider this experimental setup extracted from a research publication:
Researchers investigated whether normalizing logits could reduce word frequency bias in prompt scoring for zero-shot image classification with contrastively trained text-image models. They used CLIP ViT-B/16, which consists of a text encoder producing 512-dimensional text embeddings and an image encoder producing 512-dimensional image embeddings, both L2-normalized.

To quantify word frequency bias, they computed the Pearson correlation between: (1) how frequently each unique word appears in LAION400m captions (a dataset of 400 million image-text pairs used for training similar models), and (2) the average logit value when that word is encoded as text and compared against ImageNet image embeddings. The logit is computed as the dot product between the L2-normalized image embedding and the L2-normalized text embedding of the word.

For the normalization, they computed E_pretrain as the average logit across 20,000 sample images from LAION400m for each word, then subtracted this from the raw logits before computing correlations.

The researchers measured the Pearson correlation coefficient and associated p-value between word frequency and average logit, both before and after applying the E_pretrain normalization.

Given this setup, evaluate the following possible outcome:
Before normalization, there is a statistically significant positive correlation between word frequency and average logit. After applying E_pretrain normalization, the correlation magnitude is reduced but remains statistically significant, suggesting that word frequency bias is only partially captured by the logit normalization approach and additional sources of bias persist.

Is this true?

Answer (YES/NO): NO